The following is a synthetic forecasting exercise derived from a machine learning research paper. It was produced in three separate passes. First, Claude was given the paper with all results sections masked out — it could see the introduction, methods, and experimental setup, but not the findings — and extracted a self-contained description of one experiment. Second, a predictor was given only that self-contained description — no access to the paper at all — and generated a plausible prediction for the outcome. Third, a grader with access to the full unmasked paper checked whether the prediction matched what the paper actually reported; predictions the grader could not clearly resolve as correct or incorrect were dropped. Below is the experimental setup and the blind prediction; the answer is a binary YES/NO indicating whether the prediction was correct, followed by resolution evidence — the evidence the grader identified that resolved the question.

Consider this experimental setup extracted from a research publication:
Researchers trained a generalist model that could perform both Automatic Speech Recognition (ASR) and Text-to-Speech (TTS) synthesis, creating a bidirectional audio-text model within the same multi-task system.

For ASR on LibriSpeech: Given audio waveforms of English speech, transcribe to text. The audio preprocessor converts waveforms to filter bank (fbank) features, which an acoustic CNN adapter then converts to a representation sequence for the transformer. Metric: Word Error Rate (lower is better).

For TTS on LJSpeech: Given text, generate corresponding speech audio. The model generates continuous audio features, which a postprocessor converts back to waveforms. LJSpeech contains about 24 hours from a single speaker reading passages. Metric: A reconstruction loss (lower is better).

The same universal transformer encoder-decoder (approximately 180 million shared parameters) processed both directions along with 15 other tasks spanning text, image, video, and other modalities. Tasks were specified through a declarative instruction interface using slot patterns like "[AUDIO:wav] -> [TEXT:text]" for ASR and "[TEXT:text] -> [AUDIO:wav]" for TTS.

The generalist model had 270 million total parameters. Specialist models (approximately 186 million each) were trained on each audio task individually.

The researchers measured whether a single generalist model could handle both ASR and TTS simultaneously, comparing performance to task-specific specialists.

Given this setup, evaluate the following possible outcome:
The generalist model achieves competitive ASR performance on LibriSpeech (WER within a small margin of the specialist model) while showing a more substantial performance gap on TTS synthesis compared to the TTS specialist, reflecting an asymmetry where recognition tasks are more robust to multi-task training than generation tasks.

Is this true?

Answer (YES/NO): YES